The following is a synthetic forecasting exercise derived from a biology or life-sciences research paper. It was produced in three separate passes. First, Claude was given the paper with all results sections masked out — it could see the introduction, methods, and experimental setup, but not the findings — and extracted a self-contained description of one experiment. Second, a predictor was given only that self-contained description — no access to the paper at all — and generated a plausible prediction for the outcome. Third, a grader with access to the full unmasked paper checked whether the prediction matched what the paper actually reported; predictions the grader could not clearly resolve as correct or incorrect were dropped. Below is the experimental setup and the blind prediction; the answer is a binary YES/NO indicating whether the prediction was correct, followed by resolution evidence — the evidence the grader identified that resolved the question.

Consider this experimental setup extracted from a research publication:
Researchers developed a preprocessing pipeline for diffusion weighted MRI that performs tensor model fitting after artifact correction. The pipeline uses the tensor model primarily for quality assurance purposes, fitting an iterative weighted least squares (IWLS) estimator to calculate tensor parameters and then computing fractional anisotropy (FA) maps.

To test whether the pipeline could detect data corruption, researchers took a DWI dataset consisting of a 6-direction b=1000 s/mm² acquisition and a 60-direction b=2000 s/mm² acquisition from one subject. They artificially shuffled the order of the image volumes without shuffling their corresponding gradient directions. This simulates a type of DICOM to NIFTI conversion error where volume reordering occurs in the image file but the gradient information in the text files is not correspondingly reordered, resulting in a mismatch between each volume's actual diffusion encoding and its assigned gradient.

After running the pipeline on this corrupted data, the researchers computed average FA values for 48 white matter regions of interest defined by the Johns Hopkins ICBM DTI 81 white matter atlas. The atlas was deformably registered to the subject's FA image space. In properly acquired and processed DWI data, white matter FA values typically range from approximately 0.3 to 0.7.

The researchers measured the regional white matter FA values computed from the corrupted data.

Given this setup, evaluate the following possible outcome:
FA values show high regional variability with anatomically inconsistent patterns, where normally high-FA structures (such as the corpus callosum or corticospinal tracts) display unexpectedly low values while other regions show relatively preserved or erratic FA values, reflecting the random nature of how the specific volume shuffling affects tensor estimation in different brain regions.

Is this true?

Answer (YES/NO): NO